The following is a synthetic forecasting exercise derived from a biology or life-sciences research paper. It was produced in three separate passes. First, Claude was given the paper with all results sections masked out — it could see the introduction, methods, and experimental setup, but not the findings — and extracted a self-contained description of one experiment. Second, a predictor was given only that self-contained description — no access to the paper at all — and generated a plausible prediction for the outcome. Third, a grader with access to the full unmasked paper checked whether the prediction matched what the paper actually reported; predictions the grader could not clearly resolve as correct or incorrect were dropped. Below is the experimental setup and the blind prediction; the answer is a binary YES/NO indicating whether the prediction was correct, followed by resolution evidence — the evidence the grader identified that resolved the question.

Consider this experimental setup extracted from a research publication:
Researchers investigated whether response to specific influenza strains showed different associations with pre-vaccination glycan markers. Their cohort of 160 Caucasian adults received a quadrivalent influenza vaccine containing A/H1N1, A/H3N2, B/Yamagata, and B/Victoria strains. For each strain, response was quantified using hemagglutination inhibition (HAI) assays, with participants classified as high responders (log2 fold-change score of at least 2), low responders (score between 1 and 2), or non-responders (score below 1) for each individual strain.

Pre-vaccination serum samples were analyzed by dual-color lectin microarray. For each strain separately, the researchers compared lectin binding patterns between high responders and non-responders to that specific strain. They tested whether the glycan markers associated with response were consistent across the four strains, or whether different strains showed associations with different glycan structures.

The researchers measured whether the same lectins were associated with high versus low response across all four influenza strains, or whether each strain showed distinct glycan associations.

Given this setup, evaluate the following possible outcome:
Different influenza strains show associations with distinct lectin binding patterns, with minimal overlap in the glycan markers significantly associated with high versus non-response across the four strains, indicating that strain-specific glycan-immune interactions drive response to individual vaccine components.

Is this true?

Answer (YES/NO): NO